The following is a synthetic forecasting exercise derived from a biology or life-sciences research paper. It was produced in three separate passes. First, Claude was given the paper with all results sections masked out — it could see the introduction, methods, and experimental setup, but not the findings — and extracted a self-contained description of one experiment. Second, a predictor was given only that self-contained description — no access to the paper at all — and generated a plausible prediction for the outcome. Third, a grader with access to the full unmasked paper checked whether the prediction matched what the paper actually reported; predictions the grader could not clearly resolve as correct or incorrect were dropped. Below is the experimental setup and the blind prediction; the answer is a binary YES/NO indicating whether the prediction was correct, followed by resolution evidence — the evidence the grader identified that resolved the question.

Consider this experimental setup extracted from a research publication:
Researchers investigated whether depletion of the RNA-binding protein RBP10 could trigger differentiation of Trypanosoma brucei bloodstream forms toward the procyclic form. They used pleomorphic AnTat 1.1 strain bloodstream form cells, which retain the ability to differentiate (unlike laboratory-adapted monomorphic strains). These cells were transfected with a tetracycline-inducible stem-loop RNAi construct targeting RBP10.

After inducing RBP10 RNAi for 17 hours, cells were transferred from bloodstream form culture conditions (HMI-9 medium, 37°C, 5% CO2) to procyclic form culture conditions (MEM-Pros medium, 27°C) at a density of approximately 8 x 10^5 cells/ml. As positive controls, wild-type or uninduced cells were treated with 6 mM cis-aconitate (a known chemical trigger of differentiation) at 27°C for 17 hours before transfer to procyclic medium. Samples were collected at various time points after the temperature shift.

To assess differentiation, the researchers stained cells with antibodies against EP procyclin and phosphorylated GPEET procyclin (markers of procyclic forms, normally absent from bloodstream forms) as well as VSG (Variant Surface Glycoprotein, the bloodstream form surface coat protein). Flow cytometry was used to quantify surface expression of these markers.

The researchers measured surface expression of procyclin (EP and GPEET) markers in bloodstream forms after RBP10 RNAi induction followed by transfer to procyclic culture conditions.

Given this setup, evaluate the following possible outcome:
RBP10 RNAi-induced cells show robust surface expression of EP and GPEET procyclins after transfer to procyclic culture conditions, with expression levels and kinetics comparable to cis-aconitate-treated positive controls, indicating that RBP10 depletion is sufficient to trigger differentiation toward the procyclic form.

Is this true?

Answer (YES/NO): NO